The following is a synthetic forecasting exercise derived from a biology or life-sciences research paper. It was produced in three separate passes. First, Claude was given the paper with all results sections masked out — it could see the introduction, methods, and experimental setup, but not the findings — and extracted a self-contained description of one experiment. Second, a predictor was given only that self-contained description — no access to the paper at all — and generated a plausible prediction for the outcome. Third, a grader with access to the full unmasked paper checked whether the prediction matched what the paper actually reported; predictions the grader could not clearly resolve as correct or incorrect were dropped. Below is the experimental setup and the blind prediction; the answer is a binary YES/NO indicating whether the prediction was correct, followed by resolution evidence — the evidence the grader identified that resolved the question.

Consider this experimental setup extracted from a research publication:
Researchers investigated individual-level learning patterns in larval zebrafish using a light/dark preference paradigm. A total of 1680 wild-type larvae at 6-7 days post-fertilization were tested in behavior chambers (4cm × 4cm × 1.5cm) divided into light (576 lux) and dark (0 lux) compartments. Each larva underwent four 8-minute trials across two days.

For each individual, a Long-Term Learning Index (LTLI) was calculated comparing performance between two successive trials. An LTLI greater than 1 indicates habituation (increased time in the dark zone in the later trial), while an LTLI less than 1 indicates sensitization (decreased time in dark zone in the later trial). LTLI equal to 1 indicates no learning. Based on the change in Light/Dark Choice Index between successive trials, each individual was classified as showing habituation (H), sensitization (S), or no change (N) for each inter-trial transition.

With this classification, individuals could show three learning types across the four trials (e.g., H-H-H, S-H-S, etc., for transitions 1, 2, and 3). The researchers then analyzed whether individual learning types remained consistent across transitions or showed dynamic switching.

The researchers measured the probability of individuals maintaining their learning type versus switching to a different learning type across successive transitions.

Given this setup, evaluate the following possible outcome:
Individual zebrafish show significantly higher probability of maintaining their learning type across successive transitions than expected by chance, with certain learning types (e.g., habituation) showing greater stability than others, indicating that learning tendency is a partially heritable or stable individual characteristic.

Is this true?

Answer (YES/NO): NO